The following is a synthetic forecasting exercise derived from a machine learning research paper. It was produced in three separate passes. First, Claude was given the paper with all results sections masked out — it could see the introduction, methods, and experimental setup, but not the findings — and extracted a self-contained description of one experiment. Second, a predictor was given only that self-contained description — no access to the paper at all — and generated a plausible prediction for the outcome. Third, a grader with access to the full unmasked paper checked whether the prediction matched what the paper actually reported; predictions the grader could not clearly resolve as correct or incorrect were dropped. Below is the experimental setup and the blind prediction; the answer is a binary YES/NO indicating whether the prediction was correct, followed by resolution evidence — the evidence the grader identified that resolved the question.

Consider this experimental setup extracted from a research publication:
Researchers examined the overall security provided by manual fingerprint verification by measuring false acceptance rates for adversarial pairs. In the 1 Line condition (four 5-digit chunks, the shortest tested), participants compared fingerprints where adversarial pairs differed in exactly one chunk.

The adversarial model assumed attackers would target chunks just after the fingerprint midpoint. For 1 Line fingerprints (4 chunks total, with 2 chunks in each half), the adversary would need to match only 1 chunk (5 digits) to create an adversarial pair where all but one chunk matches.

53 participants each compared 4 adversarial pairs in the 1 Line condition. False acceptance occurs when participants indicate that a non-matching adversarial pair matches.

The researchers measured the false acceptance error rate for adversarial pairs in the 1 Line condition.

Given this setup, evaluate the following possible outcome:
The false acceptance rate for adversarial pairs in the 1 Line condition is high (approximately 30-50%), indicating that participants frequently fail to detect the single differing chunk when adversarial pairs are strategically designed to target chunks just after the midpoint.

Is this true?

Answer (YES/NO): NO